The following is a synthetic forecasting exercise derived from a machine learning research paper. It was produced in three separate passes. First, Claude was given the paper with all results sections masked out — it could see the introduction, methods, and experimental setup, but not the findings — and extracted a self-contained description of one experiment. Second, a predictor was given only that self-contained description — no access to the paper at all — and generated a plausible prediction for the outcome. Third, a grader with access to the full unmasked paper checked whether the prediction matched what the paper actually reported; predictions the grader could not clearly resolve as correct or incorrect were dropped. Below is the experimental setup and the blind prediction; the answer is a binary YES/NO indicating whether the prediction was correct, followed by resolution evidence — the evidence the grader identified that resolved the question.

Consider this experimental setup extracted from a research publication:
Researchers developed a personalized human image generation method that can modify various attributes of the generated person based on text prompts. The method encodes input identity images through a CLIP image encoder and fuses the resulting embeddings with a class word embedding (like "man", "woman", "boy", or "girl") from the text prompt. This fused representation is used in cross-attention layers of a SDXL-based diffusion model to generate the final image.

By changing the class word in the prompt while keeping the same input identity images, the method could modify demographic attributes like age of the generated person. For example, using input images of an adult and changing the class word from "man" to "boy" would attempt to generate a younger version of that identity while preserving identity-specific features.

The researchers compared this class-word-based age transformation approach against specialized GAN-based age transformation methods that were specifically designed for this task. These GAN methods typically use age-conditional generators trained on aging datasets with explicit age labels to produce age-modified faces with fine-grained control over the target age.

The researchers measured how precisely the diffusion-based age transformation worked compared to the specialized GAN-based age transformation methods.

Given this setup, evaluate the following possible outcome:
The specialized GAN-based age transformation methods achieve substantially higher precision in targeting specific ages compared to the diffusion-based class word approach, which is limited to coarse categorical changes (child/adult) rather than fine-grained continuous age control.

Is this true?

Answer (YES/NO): YES